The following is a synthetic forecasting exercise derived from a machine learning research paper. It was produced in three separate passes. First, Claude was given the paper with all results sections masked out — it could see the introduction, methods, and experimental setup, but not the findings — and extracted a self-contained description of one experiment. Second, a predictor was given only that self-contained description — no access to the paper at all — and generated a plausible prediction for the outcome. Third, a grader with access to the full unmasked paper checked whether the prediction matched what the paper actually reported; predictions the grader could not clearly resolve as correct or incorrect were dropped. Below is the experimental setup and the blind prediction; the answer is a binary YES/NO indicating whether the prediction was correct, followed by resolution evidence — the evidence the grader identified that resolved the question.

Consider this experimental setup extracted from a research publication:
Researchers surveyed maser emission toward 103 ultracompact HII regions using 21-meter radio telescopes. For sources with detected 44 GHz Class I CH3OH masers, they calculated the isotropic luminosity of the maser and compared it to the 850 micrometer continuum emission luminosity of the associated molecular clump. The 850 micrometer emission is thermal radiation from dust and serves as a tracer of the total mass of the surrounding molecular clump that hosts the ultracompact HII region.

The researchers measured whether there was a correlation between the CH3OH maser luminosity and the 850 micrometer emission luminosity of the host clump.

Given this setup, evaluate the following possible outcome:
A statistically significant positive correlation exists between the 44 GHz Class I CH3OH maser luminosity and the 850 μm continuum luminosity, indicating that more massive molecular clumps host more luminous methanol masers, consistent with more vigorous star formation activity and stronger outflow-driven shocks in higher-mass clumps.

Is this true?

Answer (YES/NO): YES